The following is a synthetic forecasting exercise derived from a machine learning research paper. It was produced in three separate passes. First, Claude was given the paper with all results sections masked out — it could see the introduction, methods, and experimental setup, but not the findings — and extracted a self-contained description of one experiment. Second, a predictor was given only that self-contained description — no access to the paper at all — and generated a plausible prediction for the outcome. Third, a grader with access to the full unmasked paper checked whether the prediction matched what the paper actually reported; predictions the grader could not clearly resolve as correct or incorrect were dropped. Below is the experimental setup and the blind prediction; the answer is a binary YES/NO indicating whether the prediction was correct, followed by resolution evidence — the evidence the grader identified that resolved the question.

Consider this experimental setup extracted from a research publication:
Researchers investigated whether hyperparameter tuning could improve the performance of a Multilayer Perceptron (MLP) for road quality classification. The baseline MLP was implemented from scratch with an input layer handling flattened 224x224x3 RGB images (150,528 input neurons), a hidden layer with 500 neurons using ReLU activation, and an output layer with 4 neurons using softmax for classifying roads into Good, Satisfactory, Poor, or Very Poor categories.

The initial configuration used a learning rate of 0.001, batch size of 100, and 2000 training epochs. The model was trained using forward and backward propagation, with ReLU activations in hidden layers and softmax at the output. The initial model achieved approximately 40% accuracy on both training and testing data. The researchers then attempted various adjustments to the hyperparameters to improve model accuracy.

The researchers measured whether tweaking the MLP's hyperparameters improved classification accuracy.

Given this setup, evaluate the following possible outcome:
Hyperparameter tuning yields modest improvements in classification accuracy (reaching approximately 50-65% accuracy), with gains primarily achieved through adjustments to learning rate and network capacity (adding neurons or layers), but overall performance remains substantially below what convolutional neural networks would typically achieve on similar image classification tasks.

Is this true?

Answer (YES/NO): NO